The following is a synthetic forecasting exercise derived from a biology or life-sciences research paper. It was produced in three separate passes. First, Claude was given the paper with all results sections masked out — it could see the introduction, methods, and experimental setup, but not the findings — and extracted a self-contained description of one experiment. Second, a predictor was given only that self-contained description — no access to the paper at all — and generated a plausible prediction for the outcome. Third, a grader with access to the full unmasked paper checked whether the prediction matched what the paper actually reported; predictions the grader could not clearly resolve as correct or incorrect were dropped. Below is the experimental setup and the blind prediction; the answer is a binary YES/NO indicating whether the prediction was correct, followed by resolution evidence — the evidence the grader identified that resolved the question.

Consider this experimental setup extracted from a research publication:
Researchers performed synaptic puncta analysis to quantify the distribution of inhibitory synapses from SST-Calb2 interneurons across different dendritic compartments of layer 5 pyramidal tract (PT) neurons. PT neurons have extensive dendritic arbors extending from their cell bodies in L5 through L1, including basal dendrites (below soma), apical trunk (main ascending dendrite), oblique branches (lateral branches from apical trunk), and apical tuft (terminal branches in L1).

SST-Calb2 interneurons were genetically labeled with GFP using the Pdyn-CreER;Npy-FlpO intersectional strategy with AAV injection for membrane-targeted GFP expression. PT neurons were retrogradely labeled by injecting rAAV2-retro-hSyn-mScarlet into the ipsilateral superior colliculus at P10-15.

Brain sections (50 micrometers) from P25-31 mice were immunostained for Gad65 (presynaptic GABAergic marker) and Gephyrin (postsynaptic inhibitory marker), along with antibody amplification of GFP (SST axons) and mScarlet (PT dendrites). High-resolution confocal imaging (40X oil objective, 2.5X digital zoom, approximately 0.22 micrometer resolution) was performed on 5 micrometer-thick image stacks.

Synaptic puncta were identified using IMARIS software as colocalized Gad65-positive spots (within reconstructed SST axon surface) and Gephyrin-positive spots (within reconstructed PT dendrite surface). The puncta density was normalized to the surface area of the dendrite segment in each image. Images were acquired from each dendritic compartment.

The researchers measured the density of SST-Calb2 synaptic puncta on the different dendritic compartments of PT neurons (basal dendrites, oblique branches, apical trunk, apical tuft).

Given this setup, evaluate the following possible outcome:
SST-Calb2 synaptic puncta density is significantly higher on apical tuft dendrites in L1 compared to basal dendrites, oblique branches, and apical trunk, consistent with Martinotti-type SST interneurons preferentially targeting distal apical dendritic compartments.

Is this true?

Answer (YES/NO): YES